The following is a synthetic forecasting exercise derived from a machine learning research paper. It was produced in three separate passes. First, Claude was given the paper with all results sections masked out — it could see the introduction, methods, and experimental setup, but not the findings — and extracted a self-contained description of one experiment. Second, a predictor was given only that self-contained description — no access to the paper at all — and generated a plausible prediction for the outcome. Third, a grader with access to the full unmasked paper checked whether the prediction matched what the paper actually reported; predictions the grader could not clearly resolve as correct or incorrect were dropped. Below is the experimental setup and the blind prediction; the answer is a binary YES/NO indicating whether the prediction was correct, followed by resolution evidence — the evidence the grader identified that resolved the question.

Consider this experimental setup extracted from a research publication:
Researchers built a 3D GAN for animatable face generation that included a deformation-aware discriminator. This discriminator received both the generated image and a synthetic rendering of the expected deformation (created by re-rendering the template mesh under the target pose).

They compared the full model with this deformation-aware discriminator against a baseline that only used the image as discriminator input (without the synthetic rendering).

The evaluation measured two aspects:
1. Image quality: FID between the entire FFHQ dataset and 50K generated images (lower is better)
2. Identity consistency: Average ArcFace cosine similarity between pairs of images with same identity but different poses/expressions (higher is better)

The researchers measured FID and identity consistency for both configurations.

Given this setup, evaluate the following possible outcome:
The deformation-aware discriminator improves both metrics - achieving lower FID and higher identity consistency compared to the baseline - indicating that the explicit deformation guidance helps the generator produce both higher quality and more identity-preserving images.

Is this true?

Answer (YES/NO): NO